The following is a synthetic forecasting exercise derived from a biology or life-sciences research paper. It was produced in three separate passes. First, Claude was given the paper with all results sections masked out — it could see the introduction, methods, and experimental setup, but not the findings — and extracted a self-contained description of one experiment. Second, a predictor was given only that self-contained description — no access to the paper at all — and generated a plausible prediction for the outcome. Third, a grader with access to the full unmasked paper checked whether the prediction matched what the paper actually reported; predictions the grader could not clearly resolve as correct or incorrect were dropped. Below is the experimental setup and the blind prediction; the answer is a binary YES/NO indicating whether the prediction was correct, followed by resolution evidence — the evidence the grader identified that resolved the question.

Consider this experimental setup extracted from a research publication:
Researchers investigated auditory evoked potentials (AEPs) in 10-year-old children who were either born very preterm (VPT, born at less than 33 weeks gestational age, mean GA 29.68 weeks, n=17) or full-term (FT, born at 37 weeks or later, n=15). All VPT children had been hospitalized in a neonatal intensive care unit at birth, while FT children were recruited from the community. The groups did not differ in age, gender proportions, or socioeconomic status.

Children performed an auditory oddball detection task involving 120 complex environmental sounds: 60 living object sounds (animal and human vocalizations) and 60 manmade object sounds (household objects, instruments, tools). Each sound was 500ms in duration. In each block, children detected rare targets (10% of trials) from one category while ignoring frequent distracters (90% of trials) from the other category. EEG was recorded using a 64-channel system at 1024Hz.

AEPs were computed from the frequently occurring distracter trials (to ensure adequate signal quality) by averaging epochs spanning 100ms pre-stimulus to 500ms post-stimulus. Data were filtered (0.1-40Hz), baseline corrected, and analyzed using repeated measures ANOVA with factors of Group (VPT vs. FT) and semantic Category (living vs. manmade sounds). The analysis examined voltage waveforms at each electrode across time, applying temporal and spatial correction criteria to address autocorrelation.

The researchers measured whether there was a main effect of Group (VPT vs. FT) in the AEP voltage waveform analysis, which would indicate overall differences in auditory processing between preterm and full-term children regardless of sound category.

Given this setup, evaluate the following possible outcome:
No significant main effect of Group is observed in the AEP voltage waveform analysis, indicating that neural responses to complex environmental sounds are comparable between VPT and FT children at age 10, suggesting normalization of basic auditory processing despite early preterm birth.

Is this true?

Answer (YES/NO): NO